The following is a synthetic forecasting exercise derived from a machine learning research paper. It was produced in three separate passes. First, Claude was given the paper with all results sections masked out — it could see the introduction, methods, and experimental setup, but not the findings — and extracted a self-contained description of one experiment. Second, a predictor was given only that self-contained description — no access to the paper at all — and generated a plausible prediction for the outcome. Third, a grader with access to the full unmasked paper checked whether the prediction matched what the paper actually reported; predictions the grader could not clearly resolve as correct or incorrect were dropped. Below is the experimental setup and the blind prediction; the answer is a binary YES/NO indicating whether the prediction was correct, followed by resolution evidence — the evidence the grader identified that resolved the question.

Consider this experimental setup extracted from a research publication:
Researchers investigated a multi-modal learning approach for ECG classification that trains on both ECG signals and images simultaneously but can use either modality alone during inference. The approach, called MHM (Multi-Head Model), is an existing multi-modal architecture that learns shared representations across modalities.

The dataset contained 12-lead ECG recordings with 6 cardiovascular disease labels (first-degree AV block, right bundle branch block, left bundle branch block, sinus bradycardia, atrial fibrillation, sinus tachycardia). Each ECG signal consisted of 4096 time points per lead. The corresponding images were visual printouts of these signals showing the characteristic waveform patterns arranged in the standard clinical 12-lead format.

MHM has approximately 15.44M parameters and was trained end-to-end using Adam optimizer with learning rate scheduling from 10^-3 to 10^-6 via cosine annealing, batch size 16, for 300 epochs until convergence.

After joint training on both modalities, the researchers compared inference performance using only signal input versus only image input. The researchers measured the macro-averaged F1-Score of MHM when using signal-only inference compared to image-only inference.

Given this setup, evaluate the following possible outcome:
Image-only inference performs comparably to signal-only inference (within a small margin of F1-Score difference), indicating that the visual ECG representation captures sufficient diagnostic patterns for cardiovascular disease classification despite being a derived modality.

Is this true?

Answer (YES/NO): NO